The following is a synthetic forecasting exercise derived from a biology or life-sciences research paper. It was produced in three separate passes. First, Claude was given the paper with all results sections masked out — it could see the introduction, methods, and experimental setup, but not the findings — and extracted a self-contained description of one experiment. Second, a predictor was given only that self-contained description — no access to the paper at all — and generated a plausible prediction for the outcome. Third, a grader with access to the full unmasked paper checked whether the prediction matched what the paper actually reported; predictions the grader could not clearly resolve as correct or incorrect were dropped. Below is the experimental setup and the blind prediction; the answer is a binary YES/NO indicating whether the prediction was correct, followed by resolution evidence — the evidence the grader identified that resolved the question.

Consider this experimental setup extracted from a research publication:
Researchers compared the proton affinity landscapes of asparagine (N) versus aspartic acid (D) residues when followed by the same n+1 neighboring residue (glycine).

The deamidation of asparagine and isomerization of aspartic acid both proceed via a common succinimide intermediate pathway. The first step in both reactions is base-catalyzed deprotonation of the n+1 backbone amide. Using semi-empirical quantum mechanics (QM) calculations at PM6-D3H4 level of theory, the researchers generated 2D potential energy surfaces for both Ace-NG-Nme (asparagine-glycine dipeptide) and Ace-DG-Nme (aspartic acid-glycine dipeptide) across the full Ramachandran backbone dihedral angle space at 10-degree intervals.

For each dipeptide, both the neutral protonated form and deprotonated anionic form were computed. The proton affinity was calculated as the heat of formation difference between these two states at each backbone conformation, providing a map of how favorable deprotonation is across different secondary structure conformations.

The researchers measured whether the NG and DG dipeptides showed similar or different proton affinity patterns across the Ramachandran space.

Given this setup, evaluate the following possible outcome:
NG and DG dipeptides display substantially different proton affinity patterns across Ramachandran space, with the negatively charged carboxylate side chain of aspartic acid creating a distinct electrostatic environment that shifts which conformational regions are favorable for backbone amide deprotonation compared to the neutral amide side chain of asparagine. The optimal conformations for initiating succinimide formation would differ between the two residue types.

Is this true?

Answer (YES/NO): NO